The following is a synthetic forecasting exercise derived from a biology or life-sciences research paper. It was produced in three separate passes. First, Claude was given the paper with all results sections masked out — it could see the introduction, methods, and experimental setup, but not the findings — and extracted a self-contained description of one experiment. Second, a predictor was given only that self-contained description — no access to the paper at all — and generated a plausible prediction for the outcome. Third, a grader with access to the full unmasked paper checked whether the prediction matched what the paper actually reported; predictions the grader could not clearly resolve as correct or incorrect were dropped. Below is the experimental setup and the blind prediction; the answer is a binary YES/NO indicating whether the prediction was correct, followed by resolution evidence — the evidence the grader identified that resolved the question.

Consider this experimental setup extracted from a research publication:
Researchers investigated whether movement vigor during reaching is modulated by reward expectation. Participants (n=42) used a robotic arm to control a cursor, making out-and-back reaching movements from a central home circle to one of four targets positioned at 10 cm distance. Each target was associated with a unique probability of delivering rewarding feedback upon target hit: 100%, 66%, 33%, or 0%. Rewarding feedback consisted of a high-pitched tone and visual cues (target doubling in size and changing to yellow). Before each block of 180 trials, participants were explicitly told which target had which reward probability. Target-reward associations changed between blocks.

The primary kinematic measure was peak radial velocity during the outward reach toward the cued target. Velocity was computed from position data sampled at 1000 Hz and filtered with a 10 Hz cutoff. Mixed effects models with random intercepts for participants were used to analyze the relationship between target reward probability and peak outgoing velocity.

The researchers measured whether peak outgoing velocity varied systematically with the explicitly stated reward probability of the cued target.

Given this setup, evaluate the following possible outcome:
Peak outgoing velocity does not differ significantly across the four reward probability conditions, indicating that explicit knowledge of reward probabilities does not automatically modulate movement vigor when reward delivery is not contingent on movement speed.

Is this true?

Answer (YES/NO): NO